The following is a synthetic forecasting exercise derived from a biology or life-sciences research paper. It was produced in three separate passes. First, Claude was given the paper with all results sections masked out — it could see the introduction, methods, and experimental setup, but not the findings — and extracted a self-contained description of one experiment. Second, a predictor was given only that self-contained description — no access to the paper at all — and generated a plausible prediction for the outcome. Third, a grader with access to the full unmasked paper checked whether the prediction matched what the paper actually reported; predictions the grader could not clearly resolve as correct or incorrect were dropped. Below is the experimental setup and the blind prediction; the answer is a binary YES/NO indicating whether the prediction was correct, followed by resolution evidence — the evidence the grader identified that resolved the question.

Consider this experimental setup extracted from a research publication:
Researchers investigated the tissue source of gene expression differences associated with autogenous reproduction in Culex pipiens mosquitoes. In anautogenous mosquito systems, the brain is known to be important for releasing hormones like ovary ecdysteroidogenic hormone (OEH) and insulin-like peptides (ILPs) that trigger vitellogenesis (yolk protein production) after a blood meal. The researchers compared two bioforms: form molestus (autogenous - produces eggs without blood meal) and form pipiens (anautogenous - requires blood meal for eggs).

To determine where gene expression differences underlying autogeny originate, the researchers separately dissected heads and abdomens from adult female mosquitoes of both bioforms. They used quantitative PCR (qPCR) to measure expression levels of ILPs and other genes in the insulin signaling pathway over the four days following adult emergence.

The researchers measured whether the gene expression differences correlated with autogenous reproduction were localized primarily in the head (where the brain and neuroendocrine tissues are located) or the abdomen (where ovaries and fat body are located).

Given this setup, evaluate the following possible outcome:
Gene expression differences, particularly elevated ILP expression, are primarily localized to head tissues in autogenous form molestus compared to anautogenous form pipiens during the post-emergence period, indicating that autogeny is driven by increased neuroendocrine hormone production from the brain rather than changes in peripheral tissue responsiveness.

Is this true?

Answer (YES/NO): NO